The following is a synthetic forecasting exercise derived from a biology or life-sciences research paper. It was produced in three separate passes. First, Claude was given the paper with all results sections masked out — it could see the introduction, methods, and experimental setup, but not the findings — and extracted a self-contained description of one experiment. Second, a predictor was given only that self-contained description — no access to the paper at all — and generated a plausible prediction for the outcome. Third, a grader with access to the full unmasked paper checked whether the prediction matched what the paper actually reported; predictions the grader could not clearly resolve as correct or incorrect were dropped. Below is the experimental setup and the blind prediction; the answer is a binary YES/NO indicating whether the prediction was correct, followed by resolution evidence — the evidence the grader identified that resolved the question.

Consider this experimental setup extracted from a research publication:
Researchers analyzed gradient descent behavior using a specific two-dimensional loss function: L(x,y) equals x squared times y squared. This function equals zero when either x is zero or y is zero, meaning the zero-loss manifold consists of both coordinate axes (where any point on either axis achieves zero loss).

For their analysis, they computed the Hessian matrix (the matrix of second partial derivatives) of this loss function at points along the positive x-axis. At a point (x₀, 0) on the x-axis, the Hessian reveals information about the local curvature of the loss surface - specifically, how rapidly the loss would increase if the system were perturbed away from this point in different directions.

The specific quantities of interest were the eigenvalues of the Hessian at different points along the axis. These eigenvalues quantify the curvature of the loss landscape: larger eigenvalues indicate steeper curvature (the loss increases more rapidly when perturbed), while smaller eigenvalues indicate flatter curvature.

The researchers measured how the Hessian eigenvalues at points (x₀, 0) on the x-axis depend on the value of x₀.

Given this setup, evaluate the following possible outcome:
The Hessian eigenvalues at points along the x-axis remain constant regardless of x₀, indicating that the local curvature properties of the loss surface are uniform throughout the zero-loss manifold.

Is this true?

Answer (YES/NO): NO